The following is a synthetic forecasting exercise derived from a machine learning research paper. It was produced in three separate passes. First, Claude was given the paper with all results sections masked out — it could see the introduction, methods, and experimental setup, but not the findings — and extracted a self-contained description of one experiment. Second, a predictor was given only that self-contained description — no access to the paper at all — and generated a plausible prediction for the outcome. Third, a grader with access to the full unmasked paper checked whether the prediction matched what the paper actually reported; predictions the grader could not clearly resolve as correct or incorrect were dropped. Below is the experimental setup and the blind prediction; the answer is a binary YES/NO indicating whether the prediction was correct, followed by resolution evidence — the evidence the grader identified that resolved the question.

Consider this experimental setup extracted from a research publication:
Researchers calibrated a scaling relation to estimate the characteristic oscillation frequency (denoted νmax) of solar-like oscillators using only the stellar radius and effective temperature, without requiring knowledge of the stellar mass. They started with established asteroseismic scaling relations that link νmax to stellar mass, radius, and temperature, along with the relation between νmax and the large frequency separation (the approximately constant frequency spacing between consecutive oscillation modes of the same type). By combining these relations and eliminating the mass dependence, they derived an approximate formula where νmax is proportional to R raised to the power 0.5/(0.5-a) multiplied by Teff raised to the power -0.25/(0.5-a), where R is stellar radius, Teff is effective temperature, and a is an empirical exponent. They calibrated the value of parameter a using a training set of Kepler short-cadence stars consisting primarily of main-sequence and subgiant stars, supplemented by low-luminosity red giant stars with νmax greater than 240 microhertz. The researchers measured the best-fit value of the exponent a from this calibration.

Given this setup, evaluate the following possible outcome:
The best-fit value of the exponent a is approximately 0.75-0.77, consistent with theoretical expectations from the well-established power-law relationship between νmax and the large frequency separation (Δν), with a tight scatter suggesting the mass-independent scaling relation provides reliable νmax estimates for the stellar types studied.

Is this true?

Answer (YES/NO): NO